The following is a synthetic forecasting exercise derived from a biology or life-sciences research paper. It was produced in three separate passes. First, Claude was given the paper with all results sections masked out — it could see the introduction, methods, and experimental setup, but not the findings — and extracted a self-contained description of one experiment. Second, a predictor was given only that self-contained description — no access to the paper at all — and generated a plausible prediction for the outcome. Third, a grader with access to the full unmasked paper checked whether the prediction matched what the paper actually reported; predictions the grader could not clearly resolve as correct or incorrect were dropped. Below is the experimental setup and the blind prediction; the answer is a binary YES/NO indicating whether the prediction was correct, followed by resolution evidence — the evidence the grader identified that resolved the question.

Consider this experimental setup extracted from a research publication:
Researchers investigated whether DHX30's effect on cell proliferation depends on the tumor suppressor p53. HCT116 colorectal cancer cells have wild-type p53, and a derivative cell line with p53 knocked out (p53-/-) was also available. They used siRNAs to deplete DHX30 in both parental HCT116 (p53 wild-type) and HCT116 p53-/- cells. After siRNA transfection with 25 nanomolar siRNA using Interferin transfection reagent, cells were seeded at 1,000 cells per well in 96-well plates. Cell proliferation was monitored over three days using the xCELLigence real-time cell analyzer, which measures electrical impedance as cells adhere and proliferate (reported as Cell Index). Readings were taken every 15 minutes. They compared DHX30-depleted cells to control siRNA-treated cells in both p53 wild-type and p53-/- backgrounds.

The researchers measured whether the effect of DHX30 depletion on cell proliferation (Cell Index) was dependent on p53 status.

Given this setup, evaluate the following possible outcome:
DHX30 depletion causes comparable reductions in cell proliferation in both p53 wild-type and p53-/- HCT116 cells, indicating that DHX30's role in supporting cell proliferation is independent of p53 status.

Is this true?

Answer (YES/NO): NO